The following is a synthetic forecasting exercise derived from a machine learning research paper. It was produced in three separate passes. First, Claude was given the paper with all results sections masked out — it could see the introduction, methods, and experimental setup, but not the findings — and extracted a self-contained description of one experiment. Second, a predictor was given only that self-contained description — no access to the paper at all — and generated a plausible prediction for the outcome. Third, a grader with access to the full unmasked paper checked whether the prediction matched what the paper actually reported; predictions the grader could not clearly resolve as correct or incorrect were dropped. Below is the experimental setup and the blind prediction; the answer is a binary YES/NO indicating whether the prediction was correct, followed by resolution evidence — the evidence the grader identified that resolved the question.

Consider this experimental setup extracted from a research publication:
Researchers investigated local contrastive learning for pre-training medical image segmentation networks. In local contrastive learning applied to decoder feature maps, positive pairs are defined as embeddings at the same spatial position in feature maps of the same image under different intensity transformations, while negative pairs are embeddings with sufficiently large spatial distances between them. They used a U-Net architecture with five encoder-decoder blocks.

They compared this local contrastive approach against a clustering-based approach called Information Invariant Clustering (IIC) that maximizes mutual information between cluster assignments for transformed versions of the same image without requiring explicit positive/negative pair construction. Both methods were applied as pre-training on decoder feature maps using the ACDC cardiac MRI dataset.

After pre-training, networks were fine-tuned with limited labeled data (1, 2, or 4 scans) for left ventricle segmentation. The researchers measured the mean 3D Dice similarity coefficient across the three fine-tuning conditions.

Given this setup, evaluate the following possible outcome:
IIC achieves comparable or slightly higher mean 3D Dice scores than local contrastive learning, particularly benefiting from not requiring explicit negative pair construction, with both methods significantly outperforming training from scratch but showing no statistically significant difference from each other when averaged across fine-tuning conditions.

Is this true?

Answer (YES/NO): NO